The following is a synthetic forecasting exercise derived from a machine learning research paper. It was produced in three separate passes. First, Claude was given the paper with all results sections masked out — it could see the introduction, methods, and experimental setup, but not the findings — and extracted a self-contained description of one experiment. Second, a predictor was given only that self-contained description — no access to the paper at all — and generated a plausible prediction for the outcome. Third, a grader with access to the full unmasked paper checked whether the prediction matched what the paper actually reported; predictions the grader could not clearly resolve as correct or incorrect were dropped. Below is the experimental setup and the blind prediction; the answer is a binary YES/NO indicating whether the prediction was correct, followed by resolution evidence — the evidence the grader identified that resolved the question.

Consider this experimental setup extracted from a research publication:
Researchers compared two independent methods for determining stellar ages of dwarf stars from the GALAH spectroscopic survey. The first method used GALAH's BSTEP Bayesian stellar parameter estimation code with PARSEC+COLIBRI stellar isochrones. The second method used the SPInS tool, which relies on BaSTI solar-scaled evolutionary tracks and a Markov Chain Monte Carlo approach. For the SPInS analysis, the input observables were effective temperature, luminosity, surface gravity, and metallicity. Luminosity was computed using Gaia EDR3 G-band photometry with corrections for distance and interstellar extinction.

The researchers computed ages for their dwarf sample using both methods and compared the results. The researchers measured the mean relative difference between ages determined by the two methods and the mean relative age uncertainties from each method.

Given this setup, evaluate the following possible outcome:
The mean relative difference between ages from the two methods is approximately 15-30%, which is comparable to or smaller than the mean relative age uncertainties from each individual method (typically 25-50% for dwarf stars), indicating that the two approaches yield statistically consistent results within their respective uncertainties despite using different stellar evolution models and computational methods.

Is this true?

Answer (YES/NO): NO